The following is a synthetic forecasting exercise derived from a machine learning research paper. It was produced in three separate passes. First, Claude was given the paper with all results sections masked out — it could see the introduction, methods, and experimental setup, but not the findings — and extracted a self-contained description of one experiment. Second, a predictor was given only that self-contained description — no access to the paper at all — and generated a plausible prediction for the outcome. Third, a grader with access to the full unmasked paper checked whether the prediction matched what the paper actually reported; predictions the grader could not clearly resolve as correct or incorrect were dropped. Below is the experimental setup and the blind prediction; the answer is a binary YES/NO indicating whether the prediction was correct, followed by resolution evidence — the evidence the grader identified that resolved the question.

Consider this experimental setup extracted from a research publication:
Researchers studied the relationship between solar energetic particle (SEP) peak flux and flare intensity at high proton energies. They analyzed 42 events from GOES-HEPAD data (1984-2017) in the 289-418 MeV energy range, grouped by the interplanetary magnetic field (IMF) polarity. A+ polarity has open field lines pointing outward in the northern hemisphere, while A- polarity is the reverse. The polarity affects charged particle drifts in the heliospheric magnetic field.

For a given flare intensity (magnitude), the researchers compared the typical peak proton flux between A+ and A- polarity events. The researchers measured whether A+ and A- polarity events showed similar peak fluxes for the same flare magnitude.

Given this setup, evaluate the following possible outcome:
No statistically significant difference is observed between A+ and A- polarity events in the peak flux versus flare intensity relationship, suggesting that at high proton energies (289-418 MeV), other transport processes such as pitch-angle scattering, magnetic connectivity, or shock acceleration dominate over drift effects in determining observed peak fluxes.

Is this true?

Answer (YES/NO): NO